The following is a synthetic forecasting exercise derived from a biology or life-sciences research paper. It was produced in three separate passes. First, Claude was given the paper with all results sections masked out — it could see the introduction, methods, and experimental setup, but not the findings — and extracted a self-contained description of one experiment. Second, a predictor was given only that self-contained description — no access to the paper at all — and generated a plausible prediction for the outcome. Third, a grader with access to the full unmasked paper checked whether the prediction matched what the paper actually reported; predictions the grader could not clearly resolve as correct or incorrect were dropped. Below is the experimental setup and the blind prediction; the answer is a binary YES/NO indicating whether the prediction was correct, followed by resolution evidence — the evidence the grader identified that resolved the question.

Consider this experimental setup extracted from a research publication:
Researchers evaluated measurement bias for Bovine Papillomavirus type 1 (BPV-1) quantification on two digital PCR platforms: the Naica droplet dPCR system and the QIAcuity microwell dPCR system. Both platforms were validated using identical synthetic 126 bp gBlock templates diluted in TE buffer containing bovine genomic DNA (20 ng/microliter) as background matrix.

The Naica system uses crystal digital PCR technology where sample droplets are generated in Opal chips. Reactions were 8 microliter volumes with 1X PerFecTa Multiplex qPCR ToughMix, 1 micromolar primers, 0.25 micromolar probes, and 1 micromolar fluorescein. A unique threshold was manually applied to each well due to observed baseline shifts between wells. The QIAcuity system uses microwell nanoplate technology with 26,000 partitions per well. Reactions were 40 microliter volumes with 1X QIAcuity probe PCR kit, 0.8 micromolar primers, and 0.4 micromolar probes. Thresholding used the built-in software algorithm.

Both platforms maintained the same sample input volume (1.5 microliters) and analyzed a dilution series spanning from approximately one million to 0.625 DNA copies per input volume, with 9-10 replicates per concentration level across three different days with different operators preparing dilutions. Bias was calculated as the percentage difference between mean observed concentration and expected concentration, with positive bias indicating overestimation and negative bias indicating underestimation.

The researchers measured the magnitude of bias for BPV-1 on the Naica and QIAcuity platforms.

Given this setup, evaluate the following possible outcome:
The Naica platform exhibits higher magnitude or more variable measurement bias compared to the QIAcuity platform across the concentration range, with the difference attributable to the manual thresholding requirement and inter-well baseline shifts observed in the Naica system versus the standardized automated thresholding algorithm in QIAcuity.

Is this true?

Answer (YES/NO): NO